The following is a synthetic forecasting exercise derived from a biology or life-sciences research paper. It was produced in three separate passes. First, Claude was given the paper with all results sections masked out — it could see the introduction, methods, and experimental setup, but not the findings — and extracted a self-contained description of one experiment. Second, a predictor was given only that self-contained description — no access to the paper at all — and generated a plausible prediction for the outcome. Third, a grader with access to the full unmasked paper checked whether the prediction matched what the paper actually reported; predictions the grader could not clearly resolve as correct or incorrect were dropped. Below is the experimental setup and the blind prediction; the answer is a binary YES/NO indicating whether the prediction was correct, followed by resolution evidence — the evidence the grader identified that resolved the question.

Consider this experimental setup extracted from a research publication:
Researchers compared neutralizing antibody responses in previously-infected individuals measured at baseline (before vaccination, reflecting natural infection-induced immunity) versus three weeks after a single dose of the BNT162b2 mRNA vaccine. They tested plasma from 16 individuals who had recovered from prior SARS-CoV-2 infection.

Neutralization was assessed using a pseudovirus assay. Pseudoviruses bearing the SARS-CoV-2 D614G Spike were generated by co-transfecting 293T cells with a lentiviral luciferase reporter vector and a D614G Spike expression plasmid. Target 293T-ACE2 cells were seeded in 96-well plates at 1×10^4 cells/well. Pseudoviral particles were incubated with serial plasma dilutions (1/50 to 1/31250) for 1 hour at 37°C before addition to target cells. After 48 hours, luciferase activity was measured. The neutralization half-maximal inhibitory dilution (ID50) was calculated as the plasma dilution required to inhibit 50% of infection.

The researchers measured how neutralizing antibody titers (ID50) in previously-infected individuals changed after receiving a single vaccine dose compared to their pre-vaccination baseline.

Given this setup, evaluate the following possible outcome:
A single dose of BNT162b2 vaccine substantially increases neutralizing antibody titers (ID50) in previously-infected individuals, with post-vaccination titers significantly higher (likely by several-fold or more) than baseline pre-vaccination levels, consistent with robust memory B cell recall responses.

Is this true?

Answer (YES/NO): YES